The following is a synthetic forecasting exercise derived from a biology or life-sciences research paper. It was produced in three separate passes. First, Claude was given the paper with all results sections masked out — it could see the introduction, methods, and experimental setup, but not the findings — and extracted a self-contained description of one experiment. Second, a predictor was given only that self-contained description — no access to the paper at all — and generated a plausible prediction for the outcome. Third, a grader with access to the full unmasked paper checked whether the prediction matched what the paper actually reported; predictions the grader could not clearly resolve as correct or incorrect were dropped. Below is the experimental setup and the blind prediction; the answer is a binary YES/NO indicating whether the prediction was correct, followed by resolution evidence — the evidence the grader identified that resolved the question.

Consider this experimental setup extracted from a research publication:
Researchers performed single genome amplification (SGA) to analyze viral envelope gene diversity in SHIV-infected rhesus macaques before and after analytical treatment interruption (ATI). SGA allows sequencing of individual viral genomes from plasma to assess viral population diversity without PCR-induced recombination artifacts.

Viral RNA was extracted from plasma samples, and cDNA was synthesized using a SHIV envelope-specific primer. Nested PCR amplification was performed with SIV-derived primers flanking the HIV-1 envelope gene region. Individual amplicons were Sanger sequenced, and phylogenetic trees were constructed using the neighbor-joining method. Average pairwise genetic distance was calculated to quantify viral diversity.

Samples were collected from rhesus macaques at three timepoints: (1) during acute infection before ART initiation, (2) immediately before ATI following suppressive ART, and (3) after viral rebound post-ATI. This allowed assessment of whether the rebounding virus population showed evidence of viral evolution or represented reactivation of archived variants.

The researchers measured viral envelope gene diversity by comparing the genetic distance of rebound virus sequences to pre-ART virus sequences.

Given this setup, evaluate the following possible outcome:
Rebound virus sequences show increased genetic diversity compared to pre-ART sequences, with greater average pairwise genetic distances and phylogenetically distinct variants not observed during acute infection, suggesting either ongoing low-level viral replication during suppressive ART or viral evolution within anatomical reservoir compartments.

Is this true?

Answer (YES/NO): NO